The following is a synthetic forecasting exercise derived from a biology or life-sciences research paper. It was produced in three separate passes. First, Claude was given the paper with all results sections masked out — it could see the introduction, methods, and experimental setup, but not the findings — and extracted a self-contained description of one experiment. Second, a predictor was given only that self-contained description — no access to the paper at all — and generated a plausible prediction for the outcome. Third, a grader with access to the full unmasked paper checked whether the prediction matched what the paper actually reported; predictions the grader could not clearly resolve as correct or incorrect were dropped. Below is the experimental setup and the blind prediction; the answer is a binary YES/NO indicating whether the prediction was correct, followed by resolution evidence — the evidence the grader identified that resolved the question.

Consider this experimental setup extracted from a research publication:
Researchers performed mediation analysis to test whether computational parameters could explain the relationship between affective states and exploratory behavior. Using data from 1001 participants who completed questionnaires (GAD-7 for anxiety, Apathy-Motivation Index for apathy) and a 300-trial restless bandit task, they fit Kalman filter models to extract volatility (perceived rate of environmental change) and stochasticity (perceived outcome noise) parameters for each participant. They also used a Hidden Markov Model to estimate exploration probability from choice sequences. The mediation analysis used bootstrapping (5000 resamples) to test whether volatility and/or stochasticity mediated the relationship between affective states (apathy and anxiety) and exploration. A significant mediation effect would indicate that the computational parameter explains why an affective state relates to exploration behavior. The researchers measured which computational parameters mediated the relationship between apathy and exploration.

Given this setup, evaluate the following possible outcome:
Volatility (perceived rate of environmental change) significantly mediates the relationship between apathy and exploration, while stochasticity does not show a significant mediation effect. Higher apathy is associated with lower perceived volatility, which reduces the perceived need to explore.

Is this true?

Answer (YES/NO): NO